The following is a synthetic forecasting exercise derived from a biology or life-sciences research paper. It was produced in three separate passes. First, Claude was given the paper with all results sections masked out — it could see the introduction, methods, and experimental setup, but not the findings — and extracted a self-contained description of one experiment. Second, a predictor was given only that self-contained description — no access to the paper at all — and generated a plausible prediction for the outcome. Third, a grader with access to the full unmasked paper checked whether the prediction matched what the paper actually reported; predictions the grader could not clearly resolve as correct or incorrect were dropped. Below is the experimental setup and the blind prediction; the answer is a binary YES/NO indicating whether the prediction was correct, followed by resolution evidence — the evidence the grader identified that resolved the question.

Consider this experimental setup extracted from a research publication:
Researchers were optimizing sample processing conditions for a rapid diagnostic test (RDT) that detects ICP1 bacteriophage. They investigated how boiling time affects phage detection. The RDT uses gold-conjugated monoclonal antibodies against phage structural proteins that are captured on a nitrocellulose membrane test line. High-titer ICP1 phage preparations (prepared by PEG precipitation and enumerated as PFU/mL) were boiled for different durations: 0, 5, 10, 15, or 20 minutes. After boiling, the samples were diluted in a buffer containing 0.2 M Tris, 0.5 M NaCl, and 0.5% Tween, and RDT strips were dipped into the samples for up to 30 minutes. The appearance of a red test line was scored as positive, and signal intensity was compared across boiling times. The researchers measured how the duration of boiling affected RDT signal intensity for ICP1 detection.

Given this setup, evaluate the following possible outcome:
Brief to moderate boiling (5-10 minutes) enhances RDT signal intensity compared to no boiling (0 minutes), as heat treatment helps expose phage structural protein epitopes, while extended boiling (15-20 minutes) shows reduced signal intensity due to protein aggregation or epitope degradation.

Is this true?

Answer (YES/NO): NO